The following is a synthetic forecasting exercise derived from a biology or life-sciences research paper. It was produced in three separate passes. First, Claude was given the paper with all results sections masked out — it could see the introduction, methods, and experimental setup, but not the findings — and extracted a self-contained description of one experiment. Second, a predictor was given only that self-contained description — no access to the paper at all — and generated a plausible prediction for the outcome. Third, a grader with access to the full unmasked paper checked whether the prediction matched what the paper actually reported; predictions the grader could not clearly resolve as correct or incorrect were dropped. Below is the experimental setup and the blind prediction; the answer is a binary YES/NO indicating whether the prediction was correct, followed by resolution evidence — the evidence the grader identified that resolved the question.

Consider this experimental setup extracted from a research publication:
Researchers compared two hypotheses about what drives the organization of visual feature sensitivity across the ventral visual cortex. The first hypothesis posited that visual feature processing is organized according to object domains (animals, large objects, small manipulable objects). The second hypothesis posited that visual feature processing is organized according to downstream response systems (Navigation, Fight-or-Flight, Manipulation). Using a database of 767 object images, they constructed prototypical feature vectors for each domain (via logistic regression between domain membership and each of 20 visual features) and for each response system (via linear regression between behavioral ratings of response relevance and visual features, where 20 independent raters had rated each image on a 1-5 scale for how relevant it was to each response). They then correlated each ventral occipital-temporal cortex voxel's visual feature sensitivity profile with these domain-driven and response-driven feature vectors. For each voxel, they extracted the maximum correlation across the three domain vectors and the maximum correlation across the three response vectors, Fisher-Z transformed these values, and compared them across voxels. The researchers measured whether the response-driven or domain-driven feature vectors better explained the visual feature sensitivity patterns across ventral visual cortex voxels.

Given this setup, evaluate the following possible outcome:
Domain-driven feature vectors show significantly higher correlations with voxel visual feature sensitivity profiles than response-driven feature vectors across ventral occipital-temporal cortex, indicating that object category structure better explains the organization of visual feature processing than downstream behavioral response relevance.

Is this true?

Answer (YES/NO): NO